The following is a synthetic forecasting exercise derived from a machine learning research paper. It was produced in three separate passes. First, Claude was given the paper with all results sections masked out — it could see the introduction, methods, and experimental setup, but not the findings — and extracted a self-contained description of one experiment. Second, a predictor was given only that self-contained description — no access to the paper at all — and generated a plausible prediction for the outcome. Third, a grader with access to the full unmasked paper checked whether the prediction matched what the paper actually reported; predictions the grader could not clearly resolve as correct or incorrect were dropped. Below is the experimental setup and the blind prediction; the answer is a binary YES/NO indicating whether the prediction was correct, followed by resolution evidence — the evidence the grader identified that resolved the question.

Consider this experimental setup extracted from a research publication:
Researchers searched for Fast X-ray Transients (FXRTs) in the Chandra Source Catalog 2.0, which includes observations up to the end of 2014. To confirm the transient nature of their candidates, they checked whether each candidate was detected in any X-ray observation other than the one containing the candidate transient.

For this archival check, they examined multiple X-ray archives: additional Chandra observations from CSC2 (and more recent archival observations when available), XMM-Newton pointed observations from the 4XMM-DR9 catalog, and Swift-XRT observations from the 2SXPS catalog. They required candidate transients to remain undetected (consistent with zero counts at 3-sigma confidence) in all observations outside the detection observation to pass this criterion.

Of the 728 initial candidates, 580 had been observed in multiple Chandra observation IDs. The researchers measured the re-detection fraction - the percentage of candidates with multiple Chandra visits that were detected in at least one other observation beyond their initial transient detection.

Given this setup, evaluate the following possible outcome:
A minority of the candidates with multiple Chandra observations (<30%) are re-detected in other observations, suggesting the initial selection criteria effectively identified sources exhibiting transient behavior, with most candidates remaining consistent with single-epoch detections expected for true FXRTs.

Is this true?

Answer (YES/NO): NO